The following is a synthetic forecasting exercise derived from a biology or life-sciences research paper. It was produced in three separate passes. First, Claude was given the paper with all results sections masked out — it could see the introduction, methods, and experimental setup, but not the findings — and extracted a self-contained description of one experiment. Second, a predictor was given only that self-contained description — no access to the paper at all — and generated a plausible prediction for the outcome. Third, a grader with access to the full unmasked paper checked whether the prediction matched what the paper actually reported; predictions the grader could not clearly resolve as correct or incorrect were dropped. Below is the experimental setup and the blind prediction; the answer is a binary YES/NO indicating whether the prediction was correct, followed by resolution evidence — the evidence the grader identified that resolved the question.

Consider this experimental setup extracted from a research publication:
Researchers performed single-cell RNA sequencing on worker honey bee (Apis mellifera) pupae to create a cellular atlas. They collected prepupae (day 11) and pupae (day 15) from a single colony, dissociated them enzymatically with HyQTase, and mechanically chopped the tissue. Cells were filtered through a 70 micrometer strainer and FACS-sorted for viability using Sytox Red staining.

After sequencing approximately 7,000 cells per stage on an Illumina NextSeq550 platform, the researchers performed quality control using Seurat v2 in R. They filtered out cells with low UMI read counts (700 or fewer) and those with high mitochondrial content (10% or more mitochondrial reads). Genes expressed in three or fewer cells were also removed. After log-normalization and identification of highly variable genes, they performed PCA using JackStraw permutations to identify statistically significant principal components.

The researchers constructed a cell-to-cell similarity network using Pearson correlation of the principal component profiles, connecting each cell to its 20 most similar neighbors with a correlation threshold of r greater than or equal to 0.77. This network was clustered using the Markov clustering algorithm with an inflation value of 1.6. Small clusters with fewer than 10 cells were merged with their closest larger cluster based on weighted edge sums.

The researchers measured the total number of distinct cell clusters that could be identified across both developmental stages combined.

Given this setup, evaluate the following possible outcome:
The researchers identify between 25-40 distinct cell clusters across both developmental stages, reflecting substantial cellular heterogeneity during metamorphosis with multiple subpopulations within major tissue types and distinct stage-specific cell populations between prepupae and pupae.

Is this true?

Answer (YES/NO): NO